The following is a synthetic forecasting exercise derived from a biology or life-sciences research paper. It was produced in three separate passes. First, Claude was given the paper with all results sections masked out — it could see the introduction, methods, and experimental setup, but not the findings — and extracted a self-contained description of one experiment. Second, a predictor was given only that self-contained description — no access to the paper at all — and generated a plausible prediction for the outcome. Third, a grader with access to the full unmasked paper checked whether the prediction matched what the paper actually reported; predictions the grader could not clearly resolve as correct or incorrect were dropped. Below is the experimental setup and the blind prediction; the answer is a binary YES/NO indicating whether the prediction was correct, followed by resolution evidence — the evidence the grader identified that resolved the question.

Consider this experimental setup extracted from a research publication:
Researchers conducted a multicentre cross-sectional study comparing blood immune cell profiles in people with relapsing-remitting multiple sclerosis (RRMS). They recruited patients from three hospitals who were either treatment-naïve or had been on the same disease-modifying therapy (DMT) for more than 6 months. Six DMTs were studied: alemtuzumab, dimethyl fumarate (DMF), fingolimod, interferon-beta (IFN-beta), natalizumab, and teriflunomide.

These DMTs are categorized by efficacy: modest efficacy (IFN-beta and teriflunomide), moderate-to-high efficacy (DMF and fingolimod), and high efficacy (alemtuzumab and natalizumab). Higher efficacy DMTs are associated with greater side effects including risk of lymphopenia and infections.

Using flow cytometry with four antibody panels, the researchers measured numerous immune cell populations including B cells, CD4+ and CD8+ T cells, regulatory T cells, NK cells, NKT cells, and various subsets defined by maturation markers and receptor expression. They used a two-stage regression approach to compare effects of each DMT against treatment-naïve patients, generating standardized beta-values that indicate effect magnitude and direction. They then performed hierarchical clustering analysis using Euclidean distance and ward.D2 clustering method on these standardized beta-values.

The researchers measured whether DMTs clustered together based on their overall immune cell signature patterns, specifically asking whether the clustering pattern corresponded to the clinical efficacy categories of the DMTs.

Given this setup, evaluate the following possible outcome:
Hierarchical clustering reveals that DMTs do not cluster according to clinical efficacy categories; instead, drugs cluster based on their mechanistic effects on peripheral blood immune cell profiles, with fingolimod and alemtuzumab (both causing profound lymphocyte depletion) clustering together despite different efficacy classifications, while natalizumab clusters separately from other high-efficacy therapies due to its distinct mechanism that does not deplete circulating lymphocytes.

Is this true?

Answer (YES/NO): YES